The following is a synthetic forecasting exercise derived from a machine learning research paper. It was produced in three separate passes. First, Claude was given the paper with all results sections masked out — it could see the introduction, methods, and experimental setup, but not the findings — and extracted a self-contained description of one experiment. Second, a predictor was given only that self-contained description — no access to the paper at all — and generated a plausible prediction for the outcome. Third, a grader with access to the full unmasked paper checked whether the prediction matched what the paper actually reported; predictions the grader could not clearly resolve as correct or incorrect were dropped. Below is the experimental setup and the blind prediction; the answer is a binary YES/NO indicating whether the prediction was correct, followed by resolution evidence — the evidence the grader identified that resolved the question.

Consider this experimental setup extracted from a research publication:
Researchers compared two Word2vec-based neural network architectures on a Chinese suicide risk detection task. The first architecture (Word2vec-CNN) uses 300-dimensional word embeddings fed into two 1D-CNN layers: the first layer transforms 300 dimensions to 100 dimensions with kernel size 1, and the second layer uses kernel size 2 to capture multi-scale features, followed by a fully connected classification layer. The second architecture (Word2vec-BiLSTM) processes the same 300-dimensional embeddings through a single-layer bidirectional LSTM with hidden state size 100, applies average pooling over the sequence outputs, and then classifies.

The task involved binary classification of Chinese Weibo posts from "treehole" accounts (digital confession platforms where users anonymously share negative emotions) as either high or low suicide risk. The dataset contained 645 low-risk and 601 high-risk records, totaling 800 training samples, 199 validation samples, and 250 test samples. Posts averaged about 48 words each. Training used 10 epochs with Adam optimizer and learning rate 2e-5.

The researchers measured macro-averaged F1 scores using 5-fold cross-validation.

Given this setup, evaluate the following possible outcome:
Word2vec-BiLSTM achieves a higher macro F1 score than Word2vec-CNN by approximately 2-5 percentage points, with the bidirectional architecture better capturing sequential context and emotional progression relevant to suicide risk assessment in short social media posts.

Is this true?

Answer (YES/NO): NO